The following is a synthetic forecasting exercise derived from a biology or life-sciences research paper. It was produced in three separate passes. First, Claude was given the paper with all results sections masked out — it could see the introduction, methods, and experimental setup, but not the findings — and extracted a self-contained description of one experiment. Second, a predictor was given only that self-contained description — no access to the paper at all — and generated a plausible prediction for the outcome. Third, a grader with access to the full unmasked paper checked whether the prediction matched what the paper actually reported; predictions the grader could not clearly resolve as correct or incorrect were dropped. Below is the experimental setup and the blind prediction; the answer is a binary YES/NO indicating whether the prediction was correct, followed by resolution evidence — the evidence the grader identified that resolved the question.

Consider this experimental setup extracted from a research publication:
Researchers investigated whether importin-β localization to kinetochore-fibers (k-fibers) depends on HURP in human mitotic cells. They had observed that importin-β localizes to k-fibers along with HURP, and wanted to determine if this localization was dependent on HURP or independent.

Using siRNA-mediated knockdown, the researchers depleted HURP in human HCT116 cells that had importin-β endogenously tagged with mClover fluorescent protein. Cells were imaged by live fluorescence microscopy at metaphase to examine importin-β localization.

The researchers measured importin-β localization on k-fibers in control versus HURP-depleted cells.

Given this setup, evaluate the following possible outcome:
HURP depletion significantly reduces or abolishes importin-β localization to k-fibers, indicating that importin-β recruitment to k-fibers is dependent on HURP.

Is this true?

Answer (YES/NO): YES